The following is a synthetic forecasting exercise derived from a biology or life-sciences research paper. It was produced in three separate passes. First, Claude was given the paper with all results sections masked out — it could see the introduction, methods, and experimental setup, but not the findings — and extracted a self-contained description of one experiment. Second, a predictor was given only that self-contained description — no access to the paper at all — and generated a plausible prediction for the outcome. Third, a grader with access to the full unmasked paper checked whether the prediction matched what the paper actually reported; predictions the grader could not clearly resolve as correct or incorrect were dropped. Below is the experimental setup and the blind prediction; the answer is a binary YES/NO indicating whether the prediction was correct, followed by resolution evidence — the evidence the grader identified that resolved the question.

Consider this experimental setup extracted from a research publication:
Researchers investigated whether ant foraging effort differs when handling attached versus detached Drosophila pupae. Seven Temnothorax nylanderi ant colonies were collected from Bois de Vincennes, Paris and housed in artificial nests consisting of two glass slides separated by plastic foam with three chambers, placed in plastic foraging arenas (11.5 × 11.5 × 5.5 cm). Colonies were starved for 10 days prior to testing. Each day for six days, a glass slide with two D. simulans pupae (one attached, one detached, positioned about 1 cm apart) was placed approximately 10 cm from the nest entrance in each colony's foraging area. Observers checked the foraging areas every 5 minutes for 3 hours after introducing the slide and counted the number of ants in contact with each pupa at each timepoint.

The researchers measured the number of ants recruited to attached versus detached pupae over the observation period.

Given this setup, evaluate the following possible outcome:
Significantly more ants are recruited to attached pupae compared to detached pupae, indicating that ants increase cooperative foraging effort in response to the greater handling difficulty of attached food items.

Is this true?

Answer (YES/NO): YES